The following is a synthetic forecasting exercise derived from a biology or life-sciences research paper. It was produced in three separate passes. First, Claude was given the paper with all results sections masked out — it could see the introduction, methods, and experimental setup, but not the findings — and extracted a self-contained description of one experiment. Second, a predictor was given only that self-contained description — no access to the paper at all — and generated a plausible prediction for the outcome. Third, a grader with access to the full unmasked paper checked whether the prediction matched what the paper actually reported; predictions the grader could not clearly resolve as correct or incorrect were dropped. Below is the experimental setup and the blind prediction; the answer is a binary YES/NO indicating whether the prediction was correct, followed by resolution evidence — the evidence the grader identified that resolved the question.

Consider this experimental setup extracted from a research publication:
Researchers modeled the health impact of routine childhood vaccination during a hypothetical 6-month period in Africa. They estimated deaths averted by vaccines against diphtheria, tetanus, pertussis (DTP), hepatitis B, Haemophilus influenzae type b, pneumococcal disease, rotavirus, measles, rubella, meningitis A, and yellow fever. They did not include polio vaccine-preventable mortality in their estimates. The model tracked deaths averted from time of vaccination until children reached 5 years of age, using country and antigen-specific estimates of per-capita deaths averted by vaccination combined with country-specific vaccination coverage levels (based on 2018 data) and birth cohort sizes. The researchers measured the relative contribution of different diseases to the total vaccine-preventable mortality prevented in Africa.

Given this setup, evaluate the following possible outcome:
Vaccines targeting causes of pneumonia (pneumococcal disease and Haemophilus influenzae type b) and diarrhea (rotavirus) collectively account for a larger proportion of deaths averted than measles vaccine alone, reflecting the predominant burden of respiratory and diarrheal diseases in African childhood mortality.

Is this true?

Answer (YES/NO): NO